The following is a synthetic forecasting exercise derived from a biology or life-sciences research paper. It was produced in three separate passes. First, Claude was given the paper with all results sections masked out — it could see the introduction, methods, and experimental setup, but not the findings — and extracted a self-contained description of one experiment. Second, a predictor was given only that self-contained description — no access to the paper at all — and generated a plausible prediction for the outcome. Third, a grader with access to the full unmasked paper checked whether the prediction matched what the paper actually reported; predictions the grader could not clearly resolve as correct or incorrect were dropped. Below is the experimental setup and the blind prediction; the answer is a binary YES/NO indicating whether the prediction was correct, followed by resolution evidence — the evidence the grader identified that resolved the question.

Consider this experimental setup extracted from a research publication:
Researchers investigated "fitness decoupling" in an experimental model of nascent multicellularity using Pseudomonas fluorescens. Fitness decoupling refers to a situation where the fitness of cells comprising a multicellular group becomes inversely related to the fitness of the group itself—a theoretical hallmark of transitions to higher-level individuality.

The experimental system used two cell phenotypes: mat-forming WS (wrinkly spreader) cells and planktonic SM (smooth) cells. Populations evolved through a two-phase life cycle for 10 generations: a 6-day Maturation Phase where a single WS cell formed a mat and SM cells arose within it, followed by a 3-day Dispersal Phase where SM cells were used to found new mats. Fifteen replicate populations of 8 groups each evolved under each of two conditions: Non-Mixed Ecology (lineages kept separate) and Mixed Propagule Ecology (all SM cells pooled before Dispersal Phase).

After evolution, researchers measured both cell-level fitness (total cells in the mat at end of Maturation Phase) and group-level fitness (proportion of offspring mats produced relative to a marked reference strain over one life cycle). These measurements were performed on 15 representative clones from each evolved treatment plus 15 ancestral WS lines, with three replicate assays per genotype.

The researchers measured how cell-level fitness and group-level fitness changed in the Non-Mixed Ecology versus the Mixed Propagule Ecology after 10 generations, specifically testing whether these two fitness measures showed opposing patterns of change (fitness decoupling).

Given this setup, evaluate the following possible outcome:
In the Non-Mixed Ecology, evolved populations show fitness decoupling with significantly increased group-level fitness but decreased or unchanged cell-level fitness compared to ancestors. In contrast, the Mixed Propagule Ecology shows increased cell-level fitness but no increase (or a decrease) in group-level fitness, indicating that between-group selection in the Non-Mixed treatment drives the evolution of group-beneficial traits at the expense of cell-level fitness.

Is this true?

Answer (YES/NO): YES